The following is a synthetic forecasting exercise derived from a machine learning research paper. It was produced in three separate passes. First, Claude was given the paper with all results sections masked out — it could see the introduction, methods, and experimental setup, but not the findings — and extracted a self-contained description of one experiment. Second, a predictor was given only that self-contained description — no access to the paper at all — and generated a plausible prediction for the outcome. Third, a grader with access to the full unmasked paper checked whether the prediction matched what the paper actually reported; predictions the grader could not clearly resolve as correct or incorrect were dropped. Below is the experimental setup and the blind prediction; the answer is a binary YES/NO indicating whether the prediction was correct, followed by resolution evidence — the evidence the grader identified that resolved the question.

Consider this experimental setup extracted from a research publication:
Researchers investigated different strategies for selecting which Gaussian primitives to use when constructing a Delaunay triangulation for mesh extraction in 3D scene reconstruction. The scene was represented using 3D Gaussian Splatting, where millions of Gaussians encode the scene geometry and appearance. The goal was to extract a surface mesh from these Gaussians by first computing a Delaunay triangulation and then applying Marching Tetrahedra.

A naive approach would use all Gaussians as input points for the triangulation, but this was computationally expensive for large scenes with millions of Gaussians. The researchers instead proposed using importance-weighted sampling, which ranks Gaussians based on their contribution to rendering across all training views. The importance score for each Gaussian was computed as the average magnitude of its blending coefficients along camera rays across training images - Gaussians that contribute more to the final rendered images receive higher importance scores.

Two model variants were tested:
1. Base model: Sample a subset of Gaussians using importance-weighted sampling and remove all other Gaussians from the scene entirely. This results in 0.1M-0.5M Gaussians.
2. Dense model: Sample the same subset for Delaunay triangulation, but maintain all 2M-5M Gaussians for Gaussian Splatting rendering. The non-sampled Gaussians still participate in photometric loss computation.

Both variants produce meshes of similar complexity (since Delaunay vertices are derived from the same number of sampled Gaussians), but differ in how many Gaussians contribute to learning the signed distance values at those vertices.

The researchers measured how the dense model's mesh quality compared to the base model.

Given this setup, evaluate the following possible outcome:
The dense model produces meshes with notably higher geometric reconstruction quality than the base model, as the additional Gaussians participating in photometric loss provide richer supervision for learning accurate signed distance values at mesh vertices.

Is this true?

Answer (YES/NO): YES